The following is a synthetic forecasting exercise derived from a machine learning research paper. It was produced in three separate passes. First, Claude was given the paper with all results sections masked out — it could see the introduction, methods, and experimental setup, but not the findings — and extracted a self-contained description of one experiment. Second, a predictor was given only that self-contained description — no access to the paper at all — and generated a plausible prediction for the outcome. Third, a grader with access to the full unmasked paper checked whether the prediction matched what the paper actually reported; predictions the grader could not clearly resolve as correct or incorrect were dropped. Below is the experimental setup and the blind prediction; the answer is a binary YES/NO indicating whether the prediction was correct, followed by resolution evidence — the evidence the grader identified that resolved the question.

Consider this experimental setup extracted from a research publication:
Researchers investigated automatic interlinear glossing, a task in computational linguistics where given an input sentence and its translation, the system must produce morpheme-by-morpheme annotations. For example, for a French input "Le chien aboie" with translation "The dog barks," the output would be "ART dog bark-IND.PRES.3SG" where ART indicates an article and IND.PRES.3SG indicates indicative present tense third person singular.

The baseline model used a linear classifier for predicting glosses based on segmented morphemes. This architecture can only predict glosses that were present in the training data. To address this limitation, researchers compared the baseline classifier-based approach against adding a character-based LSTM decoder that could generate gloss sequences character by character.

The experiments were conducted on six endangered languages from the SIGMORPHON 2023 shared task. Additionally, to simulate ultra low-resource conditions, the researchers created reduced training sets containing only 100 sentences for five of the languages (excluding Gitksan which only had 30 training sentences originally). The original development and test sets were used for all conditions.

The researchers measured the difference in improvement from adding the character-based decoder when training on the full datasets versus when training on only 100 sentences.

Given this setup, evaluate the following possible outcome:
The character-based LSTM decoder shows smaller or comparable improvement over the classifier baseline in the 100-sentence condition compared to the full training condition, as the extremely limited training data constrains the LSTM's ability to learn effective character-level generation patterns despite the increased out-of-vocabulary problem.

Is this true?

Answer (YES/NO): NO